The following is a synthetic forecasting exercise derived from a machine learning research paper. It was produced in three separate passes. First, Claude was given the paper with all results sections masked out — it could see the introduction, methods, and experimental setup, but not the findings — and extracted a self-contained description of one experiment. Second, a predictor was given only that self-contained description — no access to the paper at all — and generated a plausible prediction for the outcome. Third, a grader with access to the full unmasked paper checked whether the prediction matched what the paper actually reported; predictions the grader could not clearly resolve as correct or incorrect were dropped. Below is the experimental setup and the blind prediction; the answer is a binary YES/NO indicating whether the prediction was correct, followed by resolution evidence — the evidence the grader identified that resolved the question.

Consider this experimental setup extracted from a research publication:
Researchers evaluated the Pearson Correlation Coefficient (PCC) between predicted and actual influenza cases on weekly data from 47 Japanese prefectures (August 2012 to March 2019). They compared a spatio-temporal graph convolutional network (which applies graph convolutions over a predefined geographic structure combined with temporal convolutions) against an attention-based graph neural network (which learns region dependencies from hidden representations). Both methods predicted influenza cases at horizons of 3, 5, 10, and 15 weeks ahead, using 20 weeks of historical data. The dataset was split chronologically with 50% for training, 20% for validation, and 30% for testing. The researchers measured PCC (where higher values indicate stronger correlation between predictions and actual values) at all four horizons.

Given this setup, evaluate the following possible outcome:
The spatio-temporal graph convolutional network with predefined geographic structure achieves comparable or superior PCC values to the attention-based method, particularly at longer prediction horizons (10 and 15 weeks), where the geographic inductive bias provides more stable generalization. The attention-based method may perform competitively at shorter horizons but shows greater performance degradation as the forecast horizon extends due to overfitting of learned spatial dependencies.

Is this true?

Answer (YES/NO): NO